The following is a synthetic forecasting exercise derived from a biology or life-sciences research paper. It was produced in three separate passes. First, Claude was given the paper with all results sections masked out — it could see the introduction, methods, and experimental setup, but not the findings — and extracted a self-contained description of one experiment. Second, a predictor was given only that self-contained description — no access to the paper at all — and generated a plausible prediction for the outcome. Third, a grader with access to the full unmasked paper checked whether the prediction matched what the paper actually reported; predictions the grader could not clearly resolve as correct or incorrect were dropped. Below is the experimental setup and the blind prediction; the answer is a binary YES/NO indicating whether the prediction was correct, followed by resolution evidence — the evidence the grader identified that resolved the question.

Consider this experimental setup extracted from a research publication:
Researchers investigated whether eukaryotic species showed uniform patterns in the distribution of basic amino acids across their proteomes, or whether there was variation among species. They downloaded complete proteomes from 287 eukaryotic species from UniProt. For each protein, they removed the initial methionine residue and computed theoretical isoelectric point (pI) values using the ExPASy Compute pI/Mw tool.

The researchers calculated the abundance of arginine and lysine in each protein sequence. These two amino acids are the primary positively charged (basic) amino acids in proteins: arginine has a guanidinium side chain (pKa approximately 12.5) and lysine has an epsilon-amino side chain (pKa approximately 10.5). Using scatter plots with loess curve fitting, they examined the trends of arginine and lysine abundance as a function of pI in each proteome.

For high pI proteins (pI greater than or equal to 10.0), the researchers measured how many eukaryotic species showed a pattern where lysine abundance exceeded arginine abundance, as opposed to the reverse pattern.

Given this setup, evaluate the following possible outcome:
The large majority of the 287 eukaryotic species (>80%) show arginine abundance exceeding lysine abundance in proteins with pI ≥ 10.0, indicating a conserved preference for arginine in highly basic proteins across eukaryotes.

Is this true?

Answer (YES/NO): YES